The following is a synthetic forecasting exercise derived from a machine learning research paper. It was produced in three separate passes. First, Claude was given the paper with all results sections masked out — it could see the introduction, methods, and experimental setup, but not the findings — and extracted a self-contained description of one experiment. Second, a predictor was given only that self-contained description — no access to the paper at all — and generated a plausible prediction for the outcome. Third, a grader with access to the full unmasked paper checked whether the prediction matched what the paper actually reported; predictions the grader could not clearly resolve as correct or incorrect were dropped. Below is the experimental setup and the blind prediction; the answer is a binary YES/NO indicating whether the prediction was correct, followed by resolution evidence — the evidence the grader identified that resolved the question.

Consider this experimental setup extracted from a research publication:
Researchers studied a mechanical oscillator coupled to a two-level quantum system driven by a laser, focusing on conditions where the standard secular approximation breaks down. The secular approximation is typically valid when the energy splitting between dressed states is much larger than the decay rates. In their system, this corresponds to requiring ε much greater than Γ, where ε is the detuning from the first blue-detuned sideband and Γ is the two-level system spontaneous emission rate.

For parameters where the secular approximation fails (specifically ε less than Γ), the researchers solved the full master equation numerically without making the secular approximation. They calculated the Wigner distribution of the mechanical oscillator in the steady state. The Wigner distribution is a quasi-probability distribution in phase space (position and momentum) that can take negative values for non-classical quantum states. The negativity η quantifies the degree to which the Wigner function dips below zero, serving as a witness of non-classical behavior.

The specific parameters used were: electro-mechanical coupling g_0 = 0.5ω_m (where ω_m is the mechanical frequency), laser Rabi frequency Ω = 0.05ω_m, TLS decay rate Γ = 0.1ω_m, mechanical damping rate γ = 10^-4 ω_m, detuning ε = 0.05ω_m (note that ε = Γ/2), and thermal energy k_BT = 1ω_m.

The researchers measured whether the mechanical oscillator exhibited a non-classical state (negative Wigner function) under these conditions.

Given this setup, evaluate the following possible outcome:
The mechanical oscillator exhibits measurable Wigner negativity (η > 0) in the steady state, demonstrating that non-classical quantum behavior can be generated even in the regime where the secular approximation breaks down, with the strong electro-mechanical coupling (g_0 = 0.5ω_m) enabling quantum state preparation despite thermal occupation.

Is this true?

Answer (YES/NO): YES